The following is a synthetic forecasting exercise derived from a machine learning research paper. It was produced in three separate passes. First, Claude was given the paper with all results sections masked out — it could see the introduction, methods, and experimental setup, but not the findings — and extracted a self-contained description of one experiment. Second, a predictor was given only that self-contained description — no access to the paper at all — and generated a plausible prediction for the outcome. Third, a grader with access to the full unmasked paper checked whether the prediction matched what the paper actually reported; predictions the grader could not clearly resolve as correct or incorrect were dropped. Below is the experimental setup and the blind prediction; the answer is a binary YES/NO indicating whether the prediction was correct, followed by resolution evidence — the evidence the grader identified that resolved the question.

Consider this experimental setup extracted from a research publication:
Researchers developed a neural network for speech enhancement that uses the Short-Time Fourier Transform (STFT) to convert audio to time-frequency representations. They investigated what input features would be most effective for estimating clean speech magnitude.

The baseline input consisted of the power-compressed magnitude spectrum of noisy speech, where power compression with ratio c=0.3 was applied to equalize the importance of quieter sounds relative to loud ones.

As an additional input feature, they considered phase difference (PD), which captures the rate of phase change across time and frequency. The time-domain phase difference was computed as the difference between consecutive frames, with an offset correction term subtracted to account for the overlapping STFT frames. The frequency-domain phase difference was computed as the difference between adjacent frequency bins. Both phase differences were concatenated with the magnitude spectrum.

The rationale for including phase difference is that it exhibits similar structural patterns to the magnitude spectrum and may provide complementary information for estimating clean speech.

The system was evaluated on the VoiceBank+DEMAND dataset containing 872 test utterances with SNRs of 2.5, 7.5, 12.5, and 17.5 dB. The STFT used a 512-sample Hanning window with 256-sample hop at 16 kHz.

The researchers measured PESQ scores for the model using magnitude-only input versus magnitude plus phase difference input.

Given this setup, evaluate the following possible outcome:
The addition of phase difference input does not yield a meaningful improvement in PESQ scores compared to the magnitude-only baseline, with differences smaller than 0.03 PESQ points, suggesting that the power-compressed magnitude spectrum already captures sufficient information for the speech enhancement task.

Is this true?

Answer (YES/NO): NO